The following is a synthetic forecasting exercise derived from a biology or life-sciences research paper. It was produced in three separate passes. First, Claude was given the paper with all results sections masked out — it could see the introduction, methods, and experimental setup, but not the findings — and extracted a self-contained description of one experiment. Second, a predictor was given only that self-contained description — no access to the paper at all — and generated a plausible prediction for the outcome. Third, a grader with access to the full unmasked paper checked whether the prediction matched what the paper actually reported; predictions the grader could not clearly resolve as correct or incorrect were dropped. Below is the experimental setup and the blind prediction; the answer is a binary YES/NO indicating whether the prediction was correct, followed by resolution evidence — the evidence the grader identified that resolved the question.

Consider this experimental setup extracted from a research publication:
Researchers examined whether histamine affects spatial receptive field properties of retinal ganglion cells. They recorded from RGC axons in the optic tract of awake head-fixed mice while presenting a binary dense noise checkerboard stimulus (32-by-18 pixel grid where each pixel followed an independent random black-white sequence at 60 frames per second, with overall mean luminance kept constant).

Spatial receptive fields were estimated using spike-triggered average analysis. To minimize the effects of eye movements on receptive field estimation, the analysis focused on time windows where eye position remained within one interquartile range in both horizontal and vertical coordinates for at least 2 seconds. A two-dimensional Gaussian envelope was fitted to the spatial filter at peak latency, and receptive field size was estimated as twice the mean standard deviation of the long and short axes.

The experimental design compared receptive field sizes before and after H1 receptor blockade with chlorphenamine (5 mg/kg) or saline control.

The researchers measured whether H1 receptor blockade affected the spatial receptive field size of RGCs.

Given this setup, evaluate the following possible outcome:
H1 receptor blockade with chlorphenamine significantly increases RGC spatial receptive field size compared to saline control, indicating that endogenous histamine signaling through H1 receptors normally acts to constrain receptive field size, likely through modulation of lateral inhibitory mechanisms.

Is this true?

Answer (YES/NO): NO